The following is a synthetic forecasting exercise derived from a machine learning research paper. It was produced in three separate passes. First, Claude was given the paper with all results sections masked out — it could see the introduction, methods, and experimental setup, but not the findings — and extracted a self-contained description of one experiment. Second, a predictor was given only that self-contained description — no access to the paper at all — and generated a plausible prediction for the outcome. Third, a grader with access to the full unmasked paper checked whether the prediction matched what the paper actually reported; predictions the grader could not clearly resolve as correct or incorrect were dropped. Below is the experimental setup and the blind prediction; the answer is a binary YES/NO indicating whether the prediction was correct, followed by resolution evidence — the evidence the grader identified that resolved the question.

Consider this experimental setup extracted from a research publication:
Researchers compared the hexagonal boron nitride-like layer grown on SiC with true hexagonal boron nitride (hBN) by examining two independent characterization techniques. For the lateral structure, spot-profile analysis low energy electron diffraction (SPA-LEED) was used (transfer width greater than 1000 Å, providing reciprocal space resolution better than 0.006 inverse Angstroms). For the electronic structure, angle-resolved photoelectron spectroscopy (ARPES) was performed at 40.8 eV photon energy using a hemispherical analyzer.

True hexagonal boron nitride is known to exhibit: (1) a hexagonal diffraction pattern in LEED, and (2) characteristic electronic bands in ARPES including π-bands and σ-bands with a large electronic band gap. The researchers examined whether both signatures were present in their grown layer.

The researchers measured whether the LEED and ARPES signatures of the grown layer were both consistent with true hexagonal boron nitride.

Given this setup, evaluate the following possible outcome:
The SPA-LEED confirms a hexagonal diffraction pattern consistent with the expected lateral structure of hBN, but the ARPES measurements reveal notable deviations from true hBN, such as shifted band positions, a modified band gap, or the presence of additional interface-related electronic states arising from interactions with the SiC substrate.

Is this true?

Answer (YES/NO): NO